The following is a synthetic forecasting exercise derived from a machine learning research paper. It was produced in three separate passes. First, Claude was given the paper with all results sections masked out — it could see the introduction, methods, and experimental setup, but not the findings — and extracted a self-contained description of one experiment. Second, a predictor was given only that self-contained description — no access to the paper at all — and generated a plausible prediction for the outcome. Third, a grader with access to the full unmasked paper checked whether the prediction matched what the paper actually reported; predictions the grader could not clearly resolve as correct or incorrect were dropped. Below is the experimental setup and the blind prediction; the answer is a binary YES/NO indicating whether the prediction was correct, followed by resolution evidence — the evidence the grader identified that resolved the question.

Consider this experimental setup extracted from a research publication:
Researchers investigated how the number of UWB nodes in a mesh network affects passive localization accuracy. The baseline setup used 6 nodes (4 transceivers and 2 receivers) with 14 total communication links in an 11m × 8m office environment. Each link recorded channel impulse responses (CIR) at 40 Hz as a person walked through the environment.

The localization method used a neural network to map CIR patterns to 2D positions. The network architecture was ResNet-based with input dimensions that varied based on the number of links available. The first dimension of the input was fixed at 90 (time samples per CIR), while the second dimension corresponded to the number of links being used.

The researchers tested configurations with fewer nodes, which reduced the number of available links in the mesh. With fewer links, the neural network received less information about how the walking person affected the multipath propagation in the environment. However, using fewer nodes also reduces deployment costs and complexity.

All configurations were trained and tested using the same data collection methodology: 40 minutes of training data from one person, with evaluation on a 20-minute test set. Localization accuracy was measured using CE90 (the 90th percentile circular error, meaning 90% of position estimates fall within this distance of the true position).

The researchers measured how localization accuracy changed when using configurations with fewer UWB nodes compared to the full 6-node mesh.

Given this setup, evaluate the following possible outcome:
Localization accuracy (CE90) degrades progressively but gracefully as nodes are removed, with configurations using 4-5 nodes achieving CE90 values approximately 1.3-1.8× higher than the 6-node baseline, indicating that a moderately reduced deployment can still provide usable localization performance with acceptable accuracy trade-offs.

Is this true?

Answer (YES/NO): NO